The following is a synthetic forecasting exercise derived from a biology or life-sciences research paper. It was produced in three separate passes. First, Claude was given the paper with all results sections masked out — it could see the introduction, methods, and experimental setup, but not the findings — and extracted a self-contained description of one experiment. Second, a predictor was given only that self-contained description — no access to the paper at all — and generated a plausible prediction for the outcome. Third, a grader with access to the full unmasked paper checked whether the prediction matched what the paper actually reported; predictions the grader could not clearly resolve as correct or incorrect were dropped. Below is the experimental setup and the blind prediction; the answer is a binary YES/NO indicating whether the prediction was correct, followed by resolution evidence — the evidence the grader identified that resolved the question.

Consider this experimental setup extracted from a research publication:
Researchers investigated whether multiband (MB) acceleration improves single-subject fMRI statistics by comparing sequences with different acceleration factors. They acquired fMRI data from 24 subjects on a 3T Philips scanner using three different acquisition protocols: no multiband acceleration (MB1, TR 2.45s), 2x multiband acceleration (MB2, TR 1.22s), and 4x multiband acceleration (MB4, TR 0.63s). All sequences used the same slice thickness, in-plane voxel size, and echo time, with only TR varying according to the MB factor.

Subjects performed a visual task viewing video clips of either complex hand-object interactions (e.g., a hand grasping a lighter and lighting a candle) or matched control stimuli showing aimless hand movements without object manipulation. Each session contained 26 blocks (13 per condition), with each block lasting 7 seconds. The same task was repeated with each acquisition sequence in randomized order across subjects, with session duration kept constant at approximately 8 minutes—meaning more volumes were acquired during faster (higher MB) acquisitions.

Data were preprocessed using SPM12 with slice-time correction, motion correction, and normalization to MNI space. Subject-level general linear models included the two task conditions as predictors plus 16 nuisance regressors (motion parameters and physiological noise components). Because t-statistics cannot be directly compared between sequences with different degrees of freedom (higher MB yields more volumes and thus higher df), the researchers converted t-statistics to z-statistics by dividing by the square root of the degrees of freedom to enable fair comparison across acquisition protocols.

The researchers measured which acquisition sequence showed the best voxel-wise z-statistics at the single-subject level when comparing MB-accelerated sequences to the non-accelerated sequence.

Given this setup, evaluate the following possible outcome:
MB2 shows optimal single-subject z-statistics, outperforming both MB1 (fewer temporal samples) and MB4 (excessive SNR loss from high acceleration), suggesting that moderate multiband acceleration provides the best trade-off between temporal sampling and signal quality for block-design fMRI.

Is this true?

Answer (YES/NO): NO